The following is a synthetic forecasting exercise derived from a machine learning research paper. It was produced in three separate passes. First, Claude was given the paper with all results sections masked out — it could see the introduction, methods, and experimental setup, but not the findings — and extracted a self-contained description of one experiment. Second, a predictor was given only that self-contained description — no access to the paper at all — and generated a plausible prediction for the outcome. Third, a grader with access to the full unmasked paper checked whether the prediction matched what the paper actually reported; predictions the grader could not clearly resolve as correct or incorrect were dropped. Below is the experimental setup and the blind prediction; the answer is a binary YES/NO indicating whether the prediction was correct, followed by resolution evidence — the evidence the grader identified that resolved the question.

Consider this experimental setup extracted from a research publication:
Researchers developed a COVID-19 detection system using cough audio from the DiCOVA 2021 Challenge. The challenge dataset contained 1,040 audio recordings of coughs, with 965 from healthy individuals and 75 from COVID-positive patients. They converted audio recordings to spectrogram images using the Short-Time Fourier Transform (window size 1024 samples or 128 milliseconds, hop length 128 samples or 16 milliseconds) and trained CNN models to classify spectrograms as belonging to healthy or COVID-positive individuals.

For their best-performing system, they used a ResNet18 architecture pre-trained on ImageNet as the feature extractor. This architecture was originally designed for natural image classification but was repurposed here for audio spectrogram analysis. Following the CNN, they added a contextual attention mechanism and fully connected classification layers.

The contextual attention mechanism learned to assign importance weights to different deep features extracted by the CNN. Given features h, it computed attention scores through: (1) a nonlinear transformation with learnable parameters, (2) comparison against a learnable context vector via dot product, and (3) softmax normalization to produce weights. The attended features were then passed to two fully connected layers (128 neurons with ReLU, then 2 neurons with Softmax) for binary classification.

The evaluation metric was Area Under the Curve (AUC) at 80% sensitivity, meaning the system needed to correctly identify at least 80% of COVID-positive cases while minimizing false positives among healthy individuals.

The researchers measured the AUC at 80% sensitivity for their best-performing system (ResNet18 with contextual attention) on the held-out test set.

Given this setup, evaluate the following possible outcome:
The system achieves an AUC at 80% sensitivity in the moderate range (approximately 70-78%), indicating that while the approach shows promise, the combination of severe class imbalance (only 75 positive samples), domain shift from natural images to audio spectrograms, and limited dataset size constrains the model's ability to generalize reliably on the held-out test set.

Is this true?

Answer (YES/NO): YES